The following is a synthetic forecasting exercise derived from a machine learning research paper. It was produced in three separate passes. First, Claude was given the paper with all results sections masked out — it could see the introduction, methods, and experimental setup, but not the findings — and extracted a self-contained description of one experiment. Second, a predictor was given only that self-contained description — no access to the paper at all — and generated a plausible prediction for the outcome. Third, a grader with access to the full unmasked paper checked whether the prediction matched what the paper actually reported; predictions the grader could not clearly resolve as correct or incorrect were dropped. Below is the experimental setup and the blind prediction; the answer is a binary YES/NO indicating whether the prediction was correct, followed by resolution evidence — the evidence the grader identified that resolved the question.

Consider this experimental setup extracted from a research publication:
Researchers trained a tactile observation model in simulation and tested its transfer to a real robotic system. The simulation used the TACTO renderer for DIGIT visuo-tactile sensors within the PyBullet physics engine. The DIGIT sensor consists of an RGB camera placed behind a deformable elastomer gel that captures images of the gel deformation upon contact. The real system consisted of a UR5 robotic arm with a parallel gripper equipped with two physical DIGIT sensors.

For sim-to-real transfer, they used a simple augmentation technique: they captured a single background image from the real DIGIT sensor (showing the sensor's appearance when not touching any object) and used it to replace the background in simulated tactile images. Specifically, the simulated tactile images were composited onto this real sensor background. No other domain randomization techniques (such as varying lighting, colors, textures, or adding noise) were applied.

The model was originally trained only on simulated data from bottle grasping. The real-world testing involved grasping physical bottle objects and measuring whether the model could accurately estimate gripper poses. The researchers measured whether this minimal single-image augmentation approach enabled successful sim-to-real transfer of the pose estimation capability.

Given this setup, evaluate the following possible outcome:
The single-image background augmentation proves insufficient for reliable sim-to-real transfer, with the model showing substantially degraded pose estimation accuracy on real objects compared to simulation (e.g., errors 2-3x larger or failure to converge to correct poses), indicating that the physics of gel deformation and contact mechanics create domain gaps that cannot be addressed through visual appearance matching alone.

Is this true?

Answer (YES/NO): NO